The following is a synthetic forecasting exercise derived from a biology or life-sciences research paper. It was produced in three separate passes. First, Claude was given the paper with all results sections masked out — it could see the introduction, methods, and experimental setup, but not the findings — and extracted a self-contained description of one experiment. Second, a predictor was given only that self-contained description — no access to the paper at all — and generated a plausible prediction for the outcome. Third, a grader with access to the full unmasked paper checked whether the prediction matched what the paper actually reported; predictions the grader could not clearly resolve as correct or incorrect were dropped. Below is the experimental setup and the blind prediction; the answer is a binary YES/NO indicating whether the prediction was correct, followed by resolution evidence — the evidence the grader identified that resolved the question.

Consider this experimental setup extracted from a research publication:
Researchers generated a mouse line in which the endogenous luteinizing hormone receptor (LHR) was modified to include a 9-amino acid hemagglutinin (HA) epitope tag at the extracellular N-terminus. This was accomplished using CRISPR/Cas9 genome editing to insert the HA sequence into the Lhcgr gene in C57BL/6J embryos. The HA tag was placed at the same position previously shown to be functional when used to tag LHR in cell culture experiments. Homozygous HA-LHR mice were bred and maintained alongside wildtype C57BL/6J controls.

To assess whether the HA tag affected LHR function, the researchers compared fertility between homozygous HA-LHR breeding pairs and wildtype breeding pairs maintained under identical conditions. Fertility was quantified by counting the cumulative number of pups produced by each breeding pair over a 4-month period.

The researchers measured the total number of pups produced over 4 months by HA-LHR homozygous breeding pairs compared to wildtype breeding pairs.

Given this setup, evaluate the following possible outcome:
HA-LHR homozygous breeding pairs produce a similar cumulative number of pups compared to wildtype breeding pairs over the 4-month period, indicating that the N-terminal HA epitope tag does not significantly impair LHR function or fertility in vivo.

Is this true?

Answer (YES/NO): YES